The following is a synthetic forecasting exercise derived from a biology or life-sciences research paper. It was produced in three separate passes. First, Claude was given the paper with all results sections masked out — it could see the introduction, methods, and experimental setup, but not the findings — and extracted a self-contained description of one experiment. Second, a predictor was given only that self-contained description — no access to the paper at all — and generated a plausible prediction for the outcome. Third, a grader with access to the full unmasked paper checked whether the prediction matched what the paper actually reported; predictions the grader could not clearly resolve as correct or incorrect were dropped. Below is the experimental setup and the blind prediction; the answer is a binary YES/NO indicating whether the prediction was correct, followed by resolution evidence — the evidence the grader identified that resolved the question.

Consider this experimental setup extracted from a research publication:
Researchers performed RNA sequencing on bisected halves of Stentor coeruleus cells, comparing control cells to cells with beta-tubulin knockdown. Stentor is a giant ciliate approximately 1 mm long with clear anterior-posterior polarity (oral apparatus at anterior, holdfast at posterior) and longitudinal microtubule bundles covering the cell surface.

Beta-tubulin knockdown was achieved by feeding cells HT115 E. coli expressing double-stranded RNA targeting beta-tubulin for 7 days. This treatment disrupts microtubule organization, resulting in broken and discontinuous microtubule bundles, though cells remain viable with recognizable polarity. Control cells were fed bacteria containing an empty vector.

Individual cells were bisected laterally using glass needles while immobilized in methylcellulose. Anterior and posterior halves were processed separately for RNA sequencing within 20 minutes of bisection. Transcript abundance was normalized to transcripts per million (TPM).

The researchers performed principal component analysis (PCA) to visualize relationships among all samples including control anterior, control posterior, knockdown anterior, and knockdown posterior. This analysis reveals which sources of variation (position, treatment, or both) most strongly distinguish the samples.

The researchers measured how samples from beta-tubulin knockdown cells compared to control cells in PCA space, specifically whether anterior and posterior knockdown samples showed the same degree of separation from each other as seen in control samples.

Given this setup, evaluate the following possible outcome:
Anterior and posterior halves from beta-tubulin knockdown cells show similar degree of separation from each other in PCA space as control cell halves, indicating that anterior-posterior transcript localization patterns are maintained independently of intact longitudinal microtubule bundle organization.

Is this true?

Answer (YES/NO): NO